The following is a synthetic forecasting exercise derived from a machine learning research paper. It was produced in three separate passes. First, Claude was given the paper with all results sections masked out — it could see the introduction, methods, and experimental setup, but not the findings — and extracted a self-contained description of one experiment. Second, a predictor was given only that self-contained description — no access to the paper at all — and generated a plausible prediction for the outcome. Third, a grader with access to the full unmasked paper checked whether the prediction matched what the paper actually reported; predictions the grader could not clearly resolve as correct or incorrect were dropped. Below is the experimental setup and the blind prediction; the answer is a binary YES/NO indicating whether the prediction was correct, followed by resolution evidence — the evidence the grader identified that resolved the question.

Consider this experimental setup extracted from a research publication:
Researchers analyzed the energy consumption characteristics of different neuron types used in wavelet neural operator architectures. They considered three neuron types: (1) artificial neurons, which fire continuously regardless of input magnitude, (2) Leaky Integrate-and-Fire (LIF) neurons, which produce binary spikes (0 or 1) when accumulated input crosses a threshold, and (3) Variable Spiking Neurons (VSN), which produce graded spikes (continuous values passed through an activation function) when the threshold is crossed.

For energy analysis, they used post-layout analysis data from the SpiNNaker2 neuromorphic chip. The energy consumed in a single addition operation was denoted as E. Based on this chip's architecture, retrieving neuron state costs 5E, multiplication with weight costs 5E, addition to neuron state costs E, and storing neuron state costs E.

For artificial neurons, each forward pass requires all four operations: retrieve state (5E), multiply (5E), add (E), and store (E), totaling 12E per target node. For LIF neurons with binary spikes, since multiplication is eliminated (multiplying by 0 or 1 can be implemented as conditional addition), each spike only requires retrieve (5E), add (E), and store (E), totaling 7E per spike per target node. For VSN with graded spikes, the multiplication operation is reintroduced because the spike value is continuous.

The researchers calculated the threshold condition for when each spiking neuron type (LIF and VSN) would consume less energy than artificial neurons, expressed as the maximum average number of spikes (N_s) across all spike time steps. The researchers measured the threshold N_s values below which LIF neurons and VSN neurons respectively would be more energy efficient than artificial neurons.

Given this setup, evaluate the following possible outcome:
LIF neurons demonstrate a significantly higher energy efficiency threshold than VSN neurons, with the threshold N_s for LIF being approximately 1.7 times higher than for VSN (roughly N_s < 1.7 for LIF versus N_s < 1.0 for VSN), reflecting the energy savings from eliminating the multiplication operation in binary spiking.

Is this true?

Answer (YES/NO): YES